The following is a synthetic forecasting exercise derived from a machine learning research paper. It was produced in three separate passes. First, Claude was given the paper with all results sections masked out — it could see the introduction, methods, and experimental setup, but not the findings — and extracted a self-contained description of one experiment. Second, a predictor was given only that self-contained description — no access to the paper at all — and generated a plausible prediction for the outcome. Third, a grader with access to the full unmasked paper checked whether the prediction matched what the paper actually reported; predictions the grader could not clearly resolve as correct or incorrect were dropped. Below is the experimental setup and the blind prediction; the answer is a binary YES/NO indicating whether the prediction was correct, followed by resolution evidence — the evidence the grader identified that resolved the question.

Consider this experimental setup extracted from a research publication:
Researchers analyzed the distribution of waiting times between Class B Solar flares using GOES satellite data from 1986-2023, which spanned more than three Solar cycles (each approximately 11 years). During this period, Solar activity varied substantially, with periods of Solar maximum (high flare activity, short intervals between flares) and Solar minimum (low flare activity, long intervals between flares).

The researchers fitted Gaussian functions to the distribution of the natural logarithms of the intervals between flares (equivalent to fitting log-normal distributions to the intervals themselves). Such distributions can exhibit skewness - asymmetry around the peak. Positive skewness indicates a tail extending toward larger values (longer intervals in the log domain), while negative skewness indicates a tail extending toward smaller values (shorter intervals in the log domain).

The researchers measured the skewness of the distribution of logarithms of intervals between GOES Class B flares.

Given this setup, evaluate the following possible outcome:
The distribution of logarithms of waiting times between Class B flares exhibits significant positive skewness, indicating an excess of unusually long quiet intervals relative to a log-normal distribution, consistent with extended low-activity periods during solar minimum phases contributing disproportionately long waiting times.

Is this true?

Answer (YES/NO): YES